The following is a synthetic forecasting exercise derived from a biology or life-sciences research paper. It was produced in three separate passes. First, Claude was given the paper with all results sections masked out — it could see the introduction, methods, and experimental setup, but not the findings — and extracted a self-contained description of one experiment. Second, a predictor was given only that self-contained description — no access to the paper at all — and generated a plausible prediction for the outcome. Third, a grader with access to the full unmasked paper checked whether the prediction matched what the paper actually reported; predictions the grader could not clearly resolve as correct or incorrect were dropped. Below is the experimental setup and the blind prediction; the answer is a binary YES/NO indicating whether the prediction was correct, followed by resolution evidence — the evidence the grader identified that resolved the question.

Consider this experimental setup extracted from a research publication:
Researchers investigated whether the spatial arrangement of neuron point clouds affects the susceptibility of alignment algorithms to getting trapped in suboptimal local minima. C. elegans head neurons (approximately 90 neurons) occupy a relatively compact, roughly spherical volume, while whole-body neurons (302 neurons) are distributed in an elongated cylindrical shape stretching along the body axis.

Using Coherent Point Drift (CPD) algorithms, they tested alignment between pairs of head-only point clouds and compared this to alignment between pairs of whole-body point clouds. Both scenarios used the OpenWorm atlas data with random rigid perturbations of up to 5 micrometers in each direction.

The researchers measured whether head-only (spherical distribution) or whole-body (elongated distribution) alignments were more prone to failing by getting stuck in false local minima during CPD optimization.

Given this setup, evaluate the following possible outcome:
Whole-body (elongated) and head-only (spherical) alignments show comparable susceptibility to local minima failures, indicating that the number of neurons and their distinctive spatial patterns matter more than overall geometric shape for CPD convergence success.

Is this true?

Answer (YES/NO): NO